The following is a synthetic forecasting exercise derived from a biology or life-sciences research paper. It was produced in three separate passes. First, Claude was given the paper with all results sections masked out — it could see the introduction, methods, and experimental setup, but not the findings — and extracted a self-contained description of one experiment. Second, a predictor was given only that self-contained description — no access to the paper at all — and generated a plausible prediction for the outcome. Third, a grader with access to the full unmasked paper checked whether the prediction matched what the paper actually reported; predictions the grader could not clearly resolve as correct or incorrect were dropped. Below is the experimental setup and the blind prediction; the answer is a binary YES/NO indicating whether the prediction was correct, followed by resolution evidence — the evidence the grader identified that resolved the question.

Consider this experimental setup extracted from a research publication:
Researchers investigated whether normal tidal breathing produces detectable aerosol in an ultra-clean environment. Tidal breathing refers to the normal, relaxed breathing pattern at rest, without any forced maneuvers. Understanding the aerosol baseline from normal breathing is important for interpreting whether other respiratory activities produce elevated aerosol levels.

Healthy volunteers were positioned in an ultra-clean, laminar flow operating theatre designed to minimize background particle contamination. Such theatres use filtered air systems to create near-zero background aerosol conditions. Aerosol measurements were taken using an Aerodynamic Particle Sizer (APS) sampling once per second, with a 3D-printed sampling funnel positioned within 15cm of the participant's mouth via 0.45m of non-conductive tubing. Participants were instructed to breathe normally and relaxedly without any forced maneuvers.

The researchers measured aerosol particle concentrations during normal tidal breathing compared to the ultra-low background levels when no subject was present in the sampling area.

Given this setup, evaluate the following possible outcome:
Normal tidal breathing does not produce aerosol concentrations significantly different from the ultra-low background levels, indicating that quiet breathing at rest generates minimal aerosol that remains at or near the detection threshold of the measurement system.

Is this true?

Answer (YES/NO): NO